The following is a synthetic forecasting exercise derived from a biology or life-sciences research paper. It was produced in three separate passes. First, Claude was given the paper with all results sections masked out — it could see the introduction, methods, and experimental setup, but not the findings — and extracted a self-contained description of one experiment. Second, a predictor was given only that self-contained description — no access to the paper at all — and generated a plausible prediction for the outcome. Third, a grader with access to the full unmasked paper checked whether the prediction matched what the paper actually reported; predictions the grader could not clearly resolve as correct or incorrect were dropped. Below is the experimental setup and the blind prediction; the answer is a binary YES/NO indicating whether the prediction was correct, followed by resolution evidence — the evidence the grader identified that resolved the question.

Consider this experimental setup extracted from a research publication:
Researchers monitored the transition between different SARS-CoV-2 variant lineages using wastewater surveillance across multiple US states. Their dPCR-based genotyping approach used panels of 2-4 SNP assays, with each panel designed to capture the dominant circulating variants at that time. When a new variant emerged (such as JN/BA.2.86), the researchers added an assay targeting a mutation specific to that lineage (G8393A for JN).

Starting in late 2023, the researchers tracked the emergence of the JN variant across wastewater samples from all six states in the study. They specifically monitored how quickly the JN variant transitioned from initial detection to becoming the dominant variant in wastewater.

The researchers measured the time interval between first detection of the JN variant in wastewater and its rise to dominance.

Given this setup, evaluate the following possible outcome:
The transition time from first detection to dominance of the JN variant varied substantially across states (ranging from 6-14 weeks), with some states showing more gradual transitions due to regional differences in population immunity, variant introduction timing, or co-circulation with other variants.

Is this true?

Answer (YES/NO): NO